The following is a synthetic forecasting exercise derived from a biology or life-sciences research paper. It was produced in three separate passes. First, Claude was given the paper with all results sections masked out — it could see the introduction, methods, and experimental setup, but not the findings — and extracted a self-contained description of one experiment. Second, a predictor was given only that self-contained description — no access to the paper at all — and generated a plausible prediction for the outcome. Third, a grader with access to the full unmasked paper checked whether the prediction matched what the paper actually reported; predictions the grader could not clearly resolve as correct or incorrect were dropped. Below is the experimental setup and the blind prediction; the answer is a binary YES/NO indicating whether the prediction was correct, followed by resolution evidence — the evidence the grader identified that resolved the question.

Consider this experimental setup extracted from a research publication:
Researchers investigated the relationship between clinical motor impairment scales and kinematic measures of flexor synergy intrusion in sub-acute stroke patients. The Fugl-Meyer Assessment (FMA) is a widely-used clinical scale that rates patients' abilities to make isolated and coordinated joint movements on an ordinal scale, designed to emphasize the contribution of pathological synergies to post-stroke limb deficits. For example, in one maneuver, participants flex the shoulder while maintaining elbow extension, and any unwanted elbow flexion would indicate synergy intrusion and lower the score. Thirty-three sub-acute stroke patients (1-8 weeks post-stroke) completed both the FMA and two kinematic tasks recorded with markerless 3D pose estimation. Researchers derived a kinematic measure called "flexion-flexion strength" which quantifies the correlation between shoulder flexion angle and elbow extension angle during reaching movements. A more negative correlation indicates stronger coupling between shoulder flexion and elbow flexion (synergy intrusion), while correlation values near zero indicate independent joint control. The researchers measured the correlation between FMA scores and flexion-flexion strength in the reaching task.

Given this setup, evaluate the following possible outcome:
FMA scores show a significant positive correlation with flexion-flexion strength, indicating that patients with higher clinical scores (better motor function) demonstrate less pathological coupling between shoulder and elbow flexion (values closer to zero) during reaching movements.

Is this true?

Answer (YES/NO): NO